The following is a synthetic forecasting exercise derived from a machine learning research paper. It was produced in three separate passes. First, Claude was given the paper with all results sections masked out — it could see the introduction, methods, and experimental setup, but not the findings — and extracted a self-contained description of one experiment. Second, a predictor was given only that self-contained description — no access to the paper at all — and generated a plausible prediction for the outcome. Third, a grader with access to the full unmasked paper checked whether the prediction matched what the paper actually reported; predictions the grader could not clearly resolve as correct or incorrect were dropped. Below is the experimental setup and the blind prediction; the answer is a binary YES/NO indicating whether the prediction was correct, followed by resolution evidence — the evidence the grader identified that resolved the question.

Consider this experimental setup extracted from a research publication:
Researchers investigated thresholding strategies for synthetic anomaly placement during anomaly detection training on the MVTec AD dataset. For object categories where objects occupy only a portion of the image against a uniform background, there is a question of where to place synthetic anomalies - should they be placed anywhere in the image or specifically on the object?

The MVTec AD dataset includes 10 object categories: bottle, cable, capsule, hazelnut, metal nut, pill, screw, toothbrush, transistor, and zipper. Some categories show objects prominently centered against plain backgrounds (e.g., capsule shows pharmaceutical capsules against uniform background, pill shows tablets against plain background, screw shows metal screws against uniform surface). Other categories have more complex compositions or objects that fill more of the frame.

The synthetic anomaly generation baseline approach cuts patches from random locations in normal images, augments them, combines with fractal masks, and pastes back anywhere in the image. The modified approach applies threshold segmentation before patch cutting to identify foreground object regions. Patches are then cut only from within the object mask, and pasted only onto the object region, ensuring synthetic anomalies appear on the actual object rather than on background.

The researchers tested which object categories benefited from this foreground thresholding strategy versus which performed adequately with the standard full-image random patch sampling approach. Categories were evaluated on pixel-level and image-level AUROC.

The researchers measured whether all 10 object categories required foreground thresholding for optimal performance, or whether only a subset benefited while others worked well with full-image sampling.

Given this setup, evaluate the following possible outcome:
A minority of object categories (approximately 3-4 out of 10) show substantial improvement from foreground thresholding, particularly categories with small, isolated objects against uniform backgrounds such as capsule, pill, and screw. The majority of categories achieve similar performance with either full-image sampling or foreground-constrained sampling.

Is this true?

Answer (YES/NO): NO